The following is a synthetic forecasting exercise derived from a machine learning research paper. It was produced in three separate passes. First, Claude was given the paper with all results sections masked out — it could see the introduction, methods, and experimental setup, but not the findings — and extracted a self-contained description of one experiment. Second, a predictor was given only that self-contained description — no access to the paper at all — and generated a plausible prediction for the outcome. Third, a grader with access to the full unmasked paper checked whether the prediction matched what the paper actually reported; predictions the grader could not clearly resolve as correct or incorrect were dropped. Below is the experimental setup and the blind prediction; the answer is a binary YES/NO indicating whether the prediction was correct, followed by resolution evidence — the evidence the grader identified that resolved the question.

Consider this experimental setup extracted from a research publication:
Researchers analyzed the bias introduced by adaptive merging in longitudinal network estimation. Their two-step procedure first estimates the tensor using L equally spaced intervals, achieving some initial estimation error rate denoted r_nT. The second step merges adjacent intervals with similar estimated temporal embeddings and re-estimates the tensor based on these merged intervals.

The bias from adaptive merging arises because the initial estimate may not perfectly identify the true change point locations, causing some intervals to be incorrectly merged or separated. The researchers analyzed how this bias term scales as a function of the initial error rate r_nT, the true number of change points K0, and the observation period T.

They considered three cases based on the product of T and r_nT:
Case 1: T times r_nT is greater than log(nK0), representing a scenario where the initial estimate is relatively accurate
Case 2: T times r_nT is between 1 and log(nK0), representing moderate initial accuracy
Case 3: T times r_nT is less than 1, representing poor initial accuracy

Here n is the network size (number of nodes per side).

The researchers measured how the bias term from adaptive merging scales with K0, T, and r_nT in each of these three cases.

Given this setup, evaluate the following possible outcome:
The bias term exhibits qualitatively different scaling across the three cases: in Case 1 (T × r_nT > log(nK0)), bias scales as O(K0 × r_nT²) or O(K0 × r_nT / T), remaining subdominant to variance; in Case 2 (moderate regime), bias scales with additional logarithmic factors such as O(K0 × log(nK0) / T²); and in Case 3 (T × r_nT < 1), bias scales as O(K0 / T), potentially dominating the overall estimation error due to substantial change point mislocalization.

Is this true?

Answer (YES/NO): NO